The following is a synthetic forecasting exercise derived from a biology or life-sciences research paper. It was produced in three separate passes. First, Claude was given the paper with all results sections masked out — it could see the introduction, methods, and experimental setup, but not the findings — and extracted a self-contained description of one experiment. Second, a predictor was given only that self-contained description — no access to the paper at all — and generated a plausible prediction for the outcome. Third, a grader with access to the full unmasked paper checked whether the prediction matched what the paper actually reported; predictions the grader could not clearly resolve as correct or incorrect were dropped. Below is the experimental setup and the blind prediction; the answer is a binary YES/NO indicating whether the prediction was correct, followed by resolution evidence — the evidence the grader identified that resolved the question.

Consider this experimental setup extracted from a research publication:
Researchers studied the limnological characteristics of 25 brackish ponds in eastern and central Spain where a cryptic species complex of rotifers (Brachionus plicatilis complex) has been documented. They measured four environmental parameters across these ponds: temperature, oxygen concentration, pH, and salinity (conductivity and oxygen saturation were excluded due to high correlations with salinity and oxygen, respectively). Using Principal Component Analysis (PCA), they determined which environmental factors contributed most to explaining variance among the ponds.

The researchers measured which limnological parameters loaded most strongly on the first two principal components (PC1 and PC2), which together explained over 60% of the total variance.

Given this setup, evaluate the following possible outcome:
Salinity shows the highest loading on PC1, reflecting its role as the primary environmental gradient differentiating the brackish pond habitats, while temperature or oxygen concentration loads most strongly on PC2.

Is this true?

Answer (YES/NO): NO